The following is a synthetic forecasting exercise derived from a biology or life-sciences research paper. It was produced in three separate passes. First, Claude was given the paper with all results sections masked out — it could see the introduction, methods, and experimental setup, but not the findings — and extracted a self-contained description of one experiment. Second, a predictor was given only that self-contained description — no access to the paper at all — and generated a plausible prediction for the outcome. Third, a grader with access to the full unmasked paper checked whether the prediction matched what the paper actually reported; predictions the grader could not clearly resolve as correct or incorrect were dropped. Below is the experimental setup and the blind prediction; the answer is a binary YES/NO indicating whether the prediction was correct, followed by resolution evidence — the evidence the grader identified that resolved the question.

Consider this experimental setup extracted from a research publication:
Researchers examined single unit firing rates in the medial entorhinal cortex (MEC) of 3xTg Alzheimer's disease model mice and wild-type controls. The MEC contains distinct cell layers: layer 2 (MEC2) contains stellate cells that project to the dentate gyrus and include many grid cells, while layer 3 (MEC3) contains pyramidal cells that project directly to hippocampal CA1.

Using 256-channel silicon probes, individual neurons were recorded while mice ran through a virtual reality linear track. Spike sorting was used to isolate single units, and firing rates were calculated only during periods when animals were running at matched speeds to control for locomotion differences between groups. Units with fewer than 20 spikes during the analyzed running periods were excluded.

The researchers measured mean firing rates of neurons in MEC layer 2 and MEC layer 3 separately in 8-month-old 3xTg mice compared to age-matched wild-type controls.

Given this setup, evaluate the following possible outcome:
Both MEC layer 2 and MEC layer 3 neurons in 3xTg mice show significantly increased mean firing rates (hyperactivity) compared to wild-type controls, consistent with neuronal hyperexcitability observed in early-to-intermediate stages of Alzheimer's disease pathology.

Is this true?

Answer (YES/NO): NO